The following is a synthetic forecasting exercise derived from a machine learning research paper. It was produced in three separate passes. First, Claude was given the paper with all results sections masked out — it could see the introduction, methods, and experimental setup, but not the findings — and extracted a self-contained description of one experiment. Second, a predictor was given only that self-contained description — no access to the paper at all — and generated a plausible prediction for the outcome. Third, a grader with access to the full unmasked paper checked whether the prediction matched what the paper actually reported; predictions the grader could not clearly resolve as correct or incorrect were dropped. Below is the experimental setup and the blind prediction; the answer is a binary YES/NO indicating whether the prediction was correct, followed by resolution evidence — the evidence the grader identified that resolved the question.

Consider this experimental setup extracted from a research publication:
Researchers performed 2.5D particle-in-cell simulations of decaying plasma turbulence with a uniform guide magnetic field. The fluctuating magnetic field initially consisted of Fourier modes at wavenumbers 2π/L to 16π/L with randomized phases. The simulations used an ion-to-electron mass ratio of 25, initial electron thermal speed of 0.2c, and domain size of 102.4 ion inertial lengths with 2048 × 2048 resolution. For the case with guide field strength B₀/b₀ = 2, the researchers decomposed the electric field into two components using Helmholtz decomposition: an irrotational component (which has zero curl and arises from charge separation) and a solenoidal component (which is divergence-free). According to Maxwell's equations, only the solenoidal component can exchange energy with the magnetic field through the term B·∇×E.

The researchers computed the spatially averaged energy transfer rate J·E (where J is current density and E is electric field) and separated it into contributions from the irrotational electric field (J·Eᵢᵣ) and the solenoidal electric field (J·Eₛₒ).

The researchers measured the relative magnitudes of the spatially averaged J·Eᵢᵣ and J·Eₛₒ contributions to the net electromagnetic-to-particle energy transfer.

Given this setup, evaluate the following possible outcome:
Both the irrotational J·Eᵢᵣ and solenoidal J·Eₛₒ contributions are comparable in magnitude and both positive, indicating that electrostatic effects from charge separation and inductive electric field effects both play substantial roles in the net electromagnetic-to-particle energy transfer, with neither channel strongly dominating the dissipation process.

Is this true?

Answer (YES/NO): NO